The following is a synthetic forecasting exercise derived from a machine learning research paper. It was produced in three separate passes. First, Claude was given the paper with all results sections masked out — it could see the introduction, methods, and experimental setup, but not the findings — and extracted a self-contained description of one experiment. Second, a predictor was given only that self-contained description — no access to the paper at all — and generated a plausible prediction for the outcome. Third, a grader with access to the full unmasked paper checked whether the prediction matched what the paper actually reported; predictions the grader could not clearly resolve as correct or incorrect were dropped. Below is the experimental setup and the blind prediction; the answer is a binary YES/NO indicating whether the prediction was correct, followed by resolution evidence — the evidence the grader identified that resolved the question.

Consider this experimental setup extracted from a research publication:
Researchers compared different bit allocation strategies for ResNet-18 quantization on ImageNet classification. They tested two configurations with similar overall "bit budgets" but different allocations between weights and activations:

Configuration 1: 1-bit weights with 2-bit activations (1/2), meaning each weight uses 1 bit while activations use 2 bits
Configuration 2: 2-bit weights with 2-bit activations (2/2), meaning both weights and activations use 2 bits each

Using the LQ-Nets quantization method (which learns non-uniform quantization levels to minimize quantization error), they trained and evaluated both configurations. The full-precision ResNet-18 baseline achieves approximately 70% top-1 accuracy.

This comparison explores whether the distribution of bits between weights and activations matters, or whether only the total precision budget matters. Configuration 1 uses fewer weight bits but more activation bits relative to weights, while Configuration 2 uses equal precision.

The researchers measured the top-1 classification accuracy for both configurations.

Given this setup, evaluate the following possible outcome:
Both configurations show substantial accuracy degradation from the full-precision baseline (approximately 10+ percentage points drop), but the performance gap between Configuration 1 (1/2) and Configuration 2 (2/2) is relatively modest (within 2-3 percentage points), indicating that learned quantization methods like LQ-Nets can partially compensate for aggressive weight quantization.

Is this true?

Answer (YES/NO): NO